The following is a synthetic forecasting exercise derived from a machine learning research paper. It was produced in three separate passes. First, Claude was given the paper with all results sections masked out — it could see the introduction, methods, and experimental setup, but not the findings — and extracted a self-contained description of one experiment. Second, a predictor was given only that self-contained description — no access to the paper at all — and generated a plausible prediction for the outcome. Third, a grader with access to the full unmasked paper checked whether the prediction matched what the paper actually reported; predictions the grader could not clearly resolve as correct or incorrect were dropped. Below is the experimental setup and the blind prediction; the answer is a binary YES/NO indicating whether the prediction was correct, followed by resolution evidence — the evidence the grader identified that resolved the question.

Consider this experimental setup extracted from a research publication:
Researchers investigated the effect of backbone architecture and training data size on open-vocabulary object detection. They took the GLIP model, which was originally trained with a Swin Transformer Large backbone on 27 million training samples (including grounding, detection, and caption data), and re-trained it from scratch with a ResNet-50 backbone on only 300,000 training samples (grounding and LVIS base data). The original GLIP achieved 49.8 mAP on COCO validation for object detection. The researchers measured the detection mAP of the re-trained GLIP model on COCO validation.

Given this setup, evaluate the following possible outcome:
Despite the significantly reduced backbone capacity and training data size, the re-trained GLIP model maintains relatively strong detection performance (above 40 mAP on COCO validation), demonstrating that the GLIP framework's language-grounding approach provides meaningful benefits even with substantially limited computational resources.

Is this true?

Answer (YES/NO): NO